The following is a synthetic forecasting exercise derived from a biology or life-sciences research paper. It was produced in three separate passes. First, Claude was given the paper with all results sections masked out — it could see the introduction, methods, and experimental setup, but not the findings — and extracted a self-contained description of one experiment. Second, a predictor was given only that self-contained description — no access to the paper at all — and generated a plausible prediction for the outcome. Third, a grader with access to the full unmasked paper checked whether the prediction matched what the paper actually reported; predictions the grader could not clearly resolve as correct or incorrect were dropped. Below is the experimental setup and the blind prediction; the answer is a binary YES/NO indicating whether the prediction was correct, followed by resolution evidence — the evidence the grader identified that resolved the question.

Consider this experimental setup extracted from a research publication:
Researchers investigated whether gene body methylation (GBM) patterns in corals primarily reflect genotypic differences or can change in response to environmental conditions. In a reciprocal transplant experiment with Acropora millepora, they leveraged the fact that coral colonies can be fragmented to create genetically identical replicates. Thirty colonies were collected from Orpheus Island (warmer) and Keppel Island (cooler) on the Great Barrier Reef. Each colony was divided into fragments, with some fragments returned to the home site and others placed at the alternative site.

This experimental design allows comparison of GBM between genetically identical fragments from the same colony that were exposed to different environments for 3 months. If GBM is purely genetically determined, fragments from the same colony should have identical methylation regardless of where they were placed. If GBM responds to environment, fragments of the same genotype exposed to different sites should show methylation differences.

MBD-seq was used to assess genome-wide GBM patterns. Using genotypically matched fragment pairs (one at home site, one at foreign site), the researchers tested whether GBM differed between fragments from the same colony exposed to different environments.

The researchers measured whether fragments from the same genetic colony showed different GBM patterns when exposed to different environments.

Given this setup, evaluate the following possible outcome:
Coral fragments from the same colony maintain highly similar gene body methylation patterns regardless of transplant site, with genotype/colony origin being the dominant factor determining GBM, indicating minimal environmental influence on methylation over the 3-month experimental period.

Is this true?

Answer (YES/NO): YES